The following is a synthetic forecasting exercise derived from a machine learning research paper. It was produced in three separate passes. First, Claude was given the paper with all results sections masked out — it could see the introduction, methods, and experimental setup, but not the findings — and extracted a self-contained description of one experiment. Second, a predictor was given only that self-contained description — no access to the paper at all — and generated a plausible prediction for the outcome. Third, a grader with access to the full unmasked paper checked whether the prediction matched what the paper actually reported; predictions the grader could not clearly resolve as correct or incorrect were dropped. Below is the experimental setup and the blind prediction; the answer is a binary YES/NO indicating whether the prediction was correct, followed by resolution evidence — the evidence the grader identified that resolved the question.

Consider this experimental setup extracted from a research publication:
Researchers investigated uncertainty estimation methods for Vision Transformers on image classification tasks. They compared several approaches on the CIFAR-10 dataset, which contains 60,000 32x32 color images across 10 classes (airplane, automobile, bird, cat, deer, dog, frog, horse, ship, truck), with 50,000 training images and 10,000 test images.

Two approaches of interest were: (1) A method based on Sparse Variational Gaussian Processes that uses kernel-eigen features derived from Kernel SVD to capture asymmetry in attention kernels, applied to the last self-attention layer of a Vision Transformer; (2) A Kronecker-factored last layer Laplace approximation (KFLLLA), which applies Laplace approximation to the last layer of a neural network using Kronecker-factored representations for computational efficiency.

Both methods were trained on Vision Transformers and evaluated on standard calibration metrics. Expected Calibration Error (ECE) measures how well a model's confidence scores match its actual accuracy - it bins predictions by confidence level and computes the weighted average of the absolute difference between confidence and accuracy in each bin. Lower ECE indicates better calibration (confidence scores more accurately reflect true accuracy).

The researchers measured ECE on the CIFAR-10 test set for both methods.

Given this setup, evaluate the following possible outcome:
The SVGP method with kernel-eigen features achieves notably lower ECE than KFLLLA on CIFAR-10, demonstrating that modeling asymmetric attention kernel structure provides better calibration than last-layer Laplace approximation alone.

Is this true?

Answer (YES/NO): NO